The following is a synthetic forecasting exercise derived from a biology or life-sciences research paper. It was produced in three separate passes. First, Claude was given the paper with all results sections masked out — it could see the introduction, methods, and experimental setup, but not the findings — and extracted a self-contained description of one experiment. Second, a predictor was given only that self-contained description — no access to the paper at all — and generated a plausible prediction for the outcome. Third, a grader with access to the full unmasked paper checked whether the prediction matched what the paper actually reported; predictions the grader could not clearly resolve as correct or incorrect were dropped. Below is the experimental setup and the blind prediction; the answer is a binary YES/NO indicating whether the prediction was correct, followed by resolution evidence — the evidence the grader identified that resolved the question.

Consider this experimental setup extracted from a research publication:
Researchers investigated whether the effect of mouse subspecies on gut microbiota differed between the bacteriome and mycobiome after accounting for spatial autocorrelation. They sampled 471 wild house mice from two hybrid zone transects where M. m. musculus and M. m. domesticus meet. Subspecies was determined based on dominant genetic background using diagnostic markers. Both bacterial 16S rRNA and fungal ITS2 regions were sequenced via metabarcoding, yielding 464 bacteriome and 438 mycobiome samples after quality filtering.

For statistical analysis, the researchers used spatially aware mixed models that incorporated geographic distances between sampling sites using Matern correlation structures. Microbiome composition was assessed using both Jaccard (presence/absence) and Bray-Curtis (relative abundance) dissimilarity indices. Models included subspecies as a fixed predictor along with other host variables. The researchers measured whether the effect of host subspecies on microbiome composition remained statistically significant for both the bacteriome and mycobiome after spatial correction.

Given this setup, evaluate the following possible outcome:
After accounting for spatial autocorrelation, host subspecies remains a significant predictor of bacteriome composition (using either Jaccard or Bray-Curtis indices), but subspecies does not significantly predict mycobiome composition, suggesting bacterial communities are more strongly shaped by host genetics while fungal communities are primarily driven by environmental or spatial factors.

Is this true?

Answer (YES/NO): YES